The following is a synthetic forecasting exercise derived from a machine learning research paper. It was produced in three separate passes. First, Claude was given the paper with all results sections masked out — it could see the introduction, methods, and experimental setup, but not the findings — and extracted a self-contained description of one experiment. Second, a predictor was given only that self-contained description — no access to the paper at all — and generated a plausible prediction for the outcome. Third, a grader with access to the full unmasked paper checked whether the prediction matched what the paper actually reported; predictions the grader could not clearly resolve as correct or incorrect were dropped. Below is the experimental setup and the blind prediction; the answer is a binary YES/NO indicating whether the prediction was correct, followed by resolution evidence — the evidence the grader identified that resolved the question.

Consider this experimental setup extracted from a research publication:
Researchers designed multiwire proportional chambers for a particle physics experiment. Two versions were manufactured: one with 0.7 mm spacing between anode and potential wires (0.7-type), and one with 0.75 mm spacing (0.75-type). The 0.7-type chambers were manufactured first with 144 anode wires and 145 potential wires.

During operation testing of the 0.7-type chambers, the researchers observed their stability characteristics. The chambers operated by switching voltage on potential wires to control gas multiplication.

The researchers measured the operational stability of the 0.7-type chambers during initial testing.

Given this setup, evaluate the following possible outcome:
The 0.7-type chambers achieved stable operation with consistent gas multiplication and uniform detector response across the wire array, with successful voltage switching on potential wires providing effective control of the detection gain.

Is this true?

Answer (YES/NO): NO